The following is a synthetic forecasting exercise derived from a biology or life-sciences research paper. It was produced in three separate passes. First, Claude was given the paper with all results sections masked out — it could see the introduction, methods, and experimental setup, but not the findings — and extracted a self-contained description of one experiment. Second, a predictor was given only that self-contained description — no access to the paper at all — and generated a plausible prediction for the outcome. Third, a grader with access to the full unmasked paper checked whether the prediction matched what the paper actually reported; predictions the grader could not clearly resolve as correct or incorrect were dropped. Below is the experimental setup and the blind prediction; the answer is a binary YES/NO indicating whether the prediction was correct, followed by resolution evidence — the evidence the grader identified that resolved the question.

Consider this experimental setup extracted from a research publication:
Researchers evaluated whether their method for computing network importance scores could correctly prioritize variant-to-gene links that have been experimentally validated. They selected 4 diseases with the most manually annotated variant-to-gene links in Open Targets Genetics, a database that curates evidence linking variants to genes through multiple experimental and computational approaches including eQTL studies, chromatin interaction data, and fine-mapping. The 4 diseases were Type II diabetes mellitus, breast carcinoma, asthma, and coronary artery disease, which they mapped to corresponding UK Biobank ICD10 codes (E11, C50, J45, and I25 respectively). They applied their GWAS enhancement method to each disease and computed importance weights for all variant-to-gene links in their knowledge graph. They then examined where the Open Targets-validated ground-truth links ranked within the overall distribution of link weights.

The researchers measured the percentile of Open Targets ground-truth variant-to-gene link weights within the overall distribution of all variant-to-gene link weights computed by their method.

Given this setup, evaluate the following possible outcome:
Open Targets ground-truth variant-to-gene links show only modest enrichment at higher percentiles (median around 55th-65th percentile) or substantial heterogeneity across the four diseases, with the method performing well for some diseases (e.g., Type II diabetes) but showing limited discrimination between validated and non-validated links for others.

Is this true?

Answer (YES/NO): NO